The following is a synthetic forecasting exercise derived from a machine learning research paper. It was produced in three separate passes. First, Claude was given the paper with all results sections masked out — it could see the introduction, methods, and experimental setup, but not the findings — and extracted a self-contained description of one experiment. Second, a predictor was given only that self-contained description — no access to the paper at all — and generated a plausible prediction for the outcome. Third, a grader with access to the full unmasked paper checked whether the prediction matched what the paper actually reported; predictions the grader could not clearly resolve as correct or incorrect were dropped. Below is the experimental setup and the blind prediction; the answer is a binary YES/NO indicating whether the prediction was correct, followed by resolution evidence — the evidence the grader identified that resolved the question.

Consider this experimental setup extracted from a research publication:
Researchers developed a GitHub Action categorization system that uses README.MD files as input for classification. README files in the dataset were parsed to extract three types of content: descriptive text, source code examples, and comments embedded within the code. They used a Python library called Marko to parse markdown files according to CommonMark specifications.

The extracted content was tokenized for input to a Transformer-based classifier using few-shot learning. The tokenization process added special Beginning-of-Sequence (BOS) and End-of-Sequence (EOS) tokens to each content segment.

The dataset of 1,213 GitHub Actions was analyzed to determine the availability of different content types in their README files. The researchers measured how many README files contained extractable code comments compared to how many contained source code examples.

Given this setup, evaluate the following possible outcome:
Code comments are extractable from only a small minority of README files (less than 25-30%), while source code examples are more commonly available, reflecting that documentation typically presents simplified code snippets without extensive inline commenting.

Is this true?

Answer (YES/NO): NO